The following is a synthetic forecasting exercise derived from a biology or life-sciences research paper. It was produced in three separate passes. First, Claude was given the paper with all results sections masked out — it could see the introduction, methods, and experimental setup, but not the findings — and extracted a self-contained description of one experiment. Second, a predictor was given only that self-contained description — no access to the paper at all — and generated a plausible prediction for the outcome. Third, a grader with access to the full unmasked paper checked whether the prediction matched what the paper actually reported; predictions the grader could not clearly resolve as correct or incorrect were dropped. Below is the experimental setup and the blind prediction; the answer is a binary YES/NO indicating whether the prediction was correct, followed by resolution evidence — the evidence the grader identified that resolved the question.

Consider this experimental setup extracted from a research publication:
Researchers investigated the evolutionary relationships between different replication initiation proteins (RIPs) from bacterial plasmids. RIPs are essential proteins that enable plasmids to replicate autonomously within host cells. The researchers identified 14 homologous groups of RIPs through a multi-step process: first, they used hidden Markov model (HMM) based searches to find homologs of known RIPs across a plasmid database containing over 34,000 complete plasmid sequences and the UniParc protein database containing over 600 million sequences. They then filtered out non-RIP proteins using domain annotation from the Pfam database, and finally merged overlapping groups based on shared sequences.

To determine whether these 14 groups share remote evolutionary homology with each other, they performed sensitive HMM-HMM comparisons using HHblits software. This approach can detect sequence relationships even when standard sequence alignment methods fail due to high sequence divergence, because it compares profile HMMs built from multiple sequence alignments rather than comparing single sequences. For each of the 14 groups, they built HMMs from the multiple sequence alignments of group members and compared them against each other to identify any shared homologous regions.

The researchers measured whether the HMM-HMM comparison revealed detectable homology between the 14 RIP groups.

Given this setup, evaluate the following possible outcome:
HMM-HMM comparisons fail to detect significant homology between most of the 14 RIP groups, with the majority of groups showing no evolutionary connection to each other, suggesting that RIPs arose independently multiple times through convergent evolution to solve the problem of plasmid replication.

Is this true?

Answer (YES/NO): NO